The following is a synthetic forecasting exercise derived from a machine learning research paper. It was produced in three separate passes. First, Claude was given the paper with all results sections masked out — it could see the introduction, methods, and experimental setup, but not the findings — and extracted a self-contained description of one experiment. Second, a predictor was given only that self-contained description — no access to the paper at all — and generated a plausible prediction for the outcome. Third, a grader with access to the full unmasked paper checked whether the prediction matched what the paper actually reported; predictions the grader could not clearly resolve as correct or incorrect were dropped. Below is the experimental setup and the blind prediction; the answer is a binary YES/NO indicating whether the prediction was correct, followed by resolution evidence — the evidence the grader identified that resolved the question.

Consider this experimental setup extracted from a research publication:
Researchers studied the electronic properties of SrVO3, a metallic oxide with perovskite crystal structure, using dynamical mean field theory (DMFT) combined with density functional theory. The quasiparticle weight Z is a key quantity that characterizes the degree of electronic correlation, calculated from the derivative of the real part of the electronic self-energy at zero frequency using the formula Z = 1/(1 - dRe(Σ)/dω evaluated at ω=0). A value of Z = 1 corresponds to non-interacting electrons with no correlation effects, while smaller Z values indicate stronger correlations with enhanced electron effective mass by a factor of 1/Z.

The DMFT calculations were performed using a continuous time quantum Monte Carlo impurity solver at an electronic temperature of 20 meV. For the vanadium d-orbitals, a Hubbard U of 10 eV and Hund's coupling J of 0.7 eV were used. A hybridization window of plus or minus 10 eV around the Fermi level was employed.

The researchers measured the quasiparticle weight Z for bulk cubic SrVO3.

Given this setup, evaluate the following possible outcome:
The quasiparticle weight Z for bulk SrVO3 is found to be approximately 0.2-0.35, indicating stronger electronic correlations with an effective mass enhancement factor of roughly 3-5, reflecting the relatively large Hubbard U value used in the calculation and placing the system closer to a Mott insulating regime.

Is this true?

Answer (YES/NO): NO